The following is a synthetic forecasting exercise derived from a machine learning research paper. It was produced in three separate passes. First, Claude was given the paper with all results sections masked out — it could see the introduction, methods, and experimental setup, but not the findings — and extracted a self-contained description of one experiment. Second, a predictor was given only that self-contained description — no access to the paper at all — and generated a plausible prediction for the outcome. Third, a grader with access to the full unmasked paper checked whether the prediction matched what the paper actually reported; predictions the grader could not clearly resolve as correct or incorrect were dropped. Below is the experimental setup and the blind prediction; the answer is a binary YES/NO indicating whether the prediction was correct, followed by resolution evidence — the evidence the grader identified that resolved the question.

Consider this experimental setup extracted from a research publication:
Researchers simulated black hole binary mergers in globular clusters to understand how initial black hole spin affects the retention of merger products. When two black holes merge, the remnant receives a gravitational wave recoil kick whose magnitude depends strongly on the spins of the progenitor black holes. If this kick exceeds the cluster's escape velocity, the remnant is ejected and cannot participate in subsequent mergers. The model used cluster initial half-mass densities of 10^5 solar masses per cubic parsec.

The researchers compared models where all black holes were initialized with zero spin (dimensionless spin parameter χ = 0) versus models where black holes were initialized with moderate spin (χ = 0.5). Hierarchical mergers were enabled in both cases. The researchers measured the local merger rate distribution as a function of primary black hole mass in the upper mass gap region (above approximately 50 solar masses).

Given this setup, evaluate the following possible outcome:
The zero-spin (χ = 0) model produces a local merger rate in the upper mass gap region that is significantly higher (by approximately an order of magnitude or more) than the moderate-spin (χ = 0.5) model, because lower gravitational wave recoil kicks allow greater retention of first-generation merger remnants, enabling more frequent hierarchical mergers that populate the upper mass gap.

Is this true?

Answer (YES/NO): YES